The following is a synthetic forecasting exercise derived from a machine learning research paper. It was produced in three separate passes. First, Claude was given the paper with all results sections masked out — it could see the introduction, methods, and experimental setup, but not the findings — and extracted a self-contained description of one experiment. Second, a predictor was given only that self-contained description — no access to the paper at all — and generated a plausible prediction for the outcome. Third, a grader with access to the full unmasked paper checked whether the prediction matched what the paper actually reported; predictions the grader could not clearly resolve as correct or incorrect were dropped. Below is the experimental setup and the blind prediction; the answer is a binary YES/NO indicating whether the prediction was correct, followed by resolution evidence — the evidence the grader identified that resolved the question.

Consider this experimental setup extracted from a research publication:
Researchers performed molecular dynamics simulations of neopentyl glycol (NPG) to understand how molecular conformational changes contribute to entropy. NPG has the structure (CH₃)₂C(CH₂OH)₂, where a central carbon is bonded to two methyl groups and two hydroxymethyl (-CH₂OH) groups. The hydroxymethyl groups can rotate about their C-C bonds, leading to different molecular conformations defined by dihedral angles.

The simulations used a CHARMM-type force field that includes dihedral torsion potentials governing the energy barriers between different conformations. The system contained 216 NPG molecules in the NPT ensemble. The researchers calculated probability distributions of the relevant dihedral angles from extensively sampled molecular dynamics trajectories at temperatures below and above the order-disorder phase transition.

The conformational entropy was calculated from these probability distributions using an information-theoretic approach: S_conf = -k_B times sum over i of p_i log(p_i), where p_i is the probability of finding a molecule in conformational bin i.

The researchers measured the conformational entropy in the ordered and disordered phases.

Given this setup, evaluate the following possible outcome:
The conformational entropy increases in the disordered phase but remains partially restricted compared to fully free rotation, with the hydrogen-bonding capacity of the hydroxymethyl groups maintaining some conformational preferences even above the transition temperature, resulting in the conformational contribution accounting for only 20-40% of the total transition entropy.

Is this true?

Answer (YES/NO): YES